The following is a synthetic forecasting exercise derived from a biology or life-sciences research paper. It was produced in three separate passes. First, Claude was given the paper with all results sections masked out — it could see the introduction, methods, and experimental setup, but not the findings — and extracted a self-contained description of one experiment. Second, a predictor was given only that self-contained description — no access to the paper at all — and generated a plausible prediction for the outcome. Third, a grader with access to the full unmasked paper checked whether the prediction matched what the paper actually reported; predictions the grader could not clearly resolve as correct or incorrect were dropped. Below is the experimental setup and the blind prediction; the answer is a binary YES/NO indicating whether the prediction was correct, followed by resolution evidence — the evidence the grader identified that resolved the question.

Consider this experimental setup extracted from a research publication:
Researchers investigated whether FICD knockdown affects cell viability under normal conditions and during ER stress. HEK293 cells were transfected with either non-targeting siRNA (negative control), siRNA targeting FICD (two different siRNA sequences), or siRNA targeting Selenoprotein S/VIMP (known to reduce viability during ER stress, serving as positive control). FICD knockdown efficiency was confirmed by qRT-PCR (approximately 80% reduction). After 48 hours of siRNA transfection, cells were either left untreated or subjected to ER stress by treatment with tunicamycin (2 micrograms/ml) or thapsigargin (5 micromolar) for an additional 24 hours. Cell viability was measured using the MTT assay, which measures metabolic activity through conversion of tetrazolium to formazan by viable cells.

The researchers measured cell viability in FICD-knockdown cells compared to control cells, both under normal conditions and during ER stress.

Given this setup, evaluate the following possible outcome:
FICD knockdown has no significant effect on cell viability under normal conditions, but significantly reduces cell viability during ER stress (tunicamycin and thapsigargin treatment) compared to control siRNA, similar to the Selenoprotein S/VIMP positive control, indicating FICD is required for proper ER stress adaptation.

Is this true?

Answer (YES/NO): YES